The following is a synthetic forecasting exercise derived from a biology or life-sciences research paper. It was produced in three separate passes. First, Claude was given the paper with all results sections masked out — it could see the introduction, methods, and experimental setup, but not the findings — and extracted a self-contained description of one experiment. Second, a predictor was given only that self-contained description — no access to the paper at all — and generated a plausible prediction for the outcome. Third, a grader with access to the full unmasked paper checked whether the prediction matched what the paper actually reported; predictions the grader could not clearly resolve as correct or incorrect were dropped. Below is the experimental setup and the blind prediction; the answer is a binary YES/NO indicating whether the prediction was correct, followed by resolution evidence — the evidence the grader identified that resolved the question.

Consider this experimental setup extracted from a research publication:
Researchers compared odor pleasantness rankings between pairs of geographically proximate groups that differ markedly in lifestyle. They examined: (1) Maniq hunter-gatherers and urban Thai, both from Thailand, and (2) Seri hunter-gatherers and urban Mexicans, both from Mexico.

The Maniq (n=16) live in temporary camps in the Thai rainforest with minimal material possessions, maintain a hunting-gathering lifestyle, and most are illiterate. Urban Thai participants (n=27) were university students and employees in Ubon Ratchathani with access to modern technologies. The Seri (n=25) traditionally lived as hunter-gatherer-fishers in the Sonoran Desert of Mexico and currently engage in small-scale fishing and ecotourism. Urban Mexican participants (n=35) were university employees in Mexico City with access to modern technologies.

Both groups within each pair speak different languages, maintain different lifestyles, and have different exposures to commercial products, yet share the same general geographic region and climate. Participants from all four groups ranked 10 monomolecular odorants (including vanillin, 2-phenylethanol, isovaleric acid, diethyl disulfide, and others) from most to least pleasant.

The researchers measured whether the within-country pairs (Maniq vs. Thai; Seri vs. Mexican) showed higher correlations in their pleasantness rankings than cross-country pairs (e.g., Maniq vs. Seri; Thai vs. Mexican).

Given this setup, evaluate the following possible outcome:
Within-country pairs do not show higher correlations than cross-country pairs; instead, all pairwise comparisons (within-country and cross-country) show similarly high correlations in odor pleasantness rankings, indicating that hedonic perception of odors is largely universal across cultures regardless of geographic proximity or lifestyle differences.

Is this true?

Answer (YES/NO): YES